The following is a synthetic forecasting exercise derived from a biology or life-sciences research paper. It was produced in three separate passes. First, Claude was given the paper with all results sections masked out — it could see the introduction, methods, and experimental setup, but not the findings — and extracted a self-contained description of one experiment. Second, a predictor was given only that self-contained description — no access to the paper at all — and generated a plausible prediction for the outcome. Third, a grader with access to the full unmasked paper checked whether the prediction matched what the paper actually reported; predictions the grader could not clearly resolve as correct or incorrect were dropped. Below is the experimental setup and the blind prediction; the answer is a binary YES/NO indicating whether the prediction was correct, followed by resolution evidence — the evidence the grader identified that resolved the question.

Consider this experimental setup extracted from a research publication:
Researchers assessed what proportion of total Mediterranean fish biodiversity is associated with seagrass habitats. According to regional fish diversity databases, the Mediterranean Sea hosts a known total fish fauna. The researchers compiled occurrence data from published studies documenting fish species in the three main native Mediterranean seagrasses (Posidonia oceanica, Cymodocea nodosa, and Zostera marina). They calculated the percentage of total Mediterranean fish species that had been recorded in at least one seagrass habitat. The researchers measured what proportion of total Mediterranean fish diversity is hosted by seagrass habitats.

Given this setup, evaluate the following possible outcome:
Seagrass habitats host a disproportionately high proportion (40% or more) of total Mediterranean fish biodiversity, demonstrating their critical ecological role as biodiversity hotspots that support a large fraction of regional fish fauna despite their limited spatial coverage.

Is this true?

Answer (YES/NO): NO